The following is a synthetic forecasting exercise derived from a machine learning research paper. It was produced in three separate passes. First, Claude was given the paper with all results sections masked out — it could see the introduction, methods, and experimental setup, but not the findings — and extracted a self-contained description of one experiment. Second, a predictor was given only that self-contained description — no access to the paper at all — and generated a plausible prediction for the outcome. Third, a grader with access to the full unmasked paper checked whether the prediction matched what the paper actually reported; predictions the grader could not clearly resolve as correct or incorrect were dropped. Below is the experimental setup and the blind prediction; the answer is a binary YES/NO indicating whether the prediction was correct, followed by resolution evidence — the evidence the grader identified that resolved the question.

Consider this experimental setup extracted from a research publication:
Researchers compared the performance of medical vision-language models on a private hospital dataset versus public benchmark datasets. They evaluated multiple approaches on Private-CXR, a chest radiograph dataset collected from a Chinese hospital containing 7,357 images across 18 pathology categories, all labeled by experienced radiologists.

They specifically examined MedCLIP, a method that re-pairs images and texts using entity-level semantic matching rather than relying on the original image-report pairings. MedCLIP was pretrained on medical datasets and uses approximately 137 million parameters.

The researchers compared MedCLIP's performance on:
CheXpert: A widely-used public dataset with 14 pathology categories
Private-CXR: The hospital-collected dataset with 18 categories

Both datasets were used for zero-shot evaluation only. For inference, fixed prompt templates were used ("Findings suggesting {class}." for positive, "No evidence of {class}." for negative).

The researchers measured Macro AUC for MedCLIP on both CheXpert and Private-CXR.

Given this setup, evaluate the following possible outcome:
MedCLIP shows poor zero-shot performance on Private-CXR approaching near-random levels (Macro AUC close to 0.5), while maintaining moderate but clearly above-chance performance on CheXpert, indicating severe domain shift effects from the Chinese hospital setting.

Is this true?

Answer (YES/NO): NO